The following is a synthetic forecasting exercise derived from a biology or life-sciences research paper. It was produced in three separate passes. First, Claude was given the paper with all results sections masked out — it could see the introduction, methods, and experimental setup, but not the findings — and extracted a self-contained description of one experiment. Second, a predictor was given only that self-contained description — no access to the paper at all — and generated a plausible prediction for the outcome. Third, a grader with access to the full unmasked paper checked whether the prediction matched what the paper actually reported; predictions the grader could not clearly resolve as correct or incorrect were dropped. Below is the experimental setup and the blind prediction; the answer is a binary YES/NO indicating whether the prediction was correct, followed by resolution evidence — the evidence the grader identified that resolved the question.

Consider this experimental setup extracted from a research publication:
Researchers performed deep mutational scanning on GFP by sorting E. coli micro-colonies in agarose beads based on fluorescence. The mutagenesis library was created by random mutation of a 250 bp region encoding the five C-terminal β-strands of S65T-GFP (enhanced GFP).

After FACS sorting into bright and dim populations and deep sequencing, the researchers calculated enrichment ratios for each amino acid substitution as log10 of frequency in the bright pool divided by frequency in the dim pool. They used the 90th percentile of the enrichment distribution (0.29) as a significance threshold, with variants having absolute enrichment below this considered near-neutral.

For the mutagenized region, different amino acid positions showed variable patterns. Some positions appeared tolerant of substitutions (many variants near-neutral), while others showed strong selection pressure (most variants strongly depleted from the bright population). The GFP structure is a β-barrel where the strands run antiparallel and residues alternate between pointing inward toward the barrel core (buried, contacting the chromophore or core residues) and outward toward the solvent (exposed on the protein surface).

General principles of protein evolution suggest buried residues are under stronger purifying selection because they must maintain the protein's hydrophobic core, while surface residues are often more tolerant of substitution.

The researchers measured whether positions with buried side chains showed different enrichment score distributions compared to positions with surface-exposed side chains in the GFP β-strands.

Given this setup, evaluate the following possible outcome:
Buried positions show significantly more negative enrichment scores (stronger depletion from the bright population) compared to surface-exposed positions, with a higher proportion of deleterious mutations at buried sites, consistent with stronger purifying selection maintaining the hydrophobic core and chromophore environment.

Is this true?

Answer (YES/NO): YES